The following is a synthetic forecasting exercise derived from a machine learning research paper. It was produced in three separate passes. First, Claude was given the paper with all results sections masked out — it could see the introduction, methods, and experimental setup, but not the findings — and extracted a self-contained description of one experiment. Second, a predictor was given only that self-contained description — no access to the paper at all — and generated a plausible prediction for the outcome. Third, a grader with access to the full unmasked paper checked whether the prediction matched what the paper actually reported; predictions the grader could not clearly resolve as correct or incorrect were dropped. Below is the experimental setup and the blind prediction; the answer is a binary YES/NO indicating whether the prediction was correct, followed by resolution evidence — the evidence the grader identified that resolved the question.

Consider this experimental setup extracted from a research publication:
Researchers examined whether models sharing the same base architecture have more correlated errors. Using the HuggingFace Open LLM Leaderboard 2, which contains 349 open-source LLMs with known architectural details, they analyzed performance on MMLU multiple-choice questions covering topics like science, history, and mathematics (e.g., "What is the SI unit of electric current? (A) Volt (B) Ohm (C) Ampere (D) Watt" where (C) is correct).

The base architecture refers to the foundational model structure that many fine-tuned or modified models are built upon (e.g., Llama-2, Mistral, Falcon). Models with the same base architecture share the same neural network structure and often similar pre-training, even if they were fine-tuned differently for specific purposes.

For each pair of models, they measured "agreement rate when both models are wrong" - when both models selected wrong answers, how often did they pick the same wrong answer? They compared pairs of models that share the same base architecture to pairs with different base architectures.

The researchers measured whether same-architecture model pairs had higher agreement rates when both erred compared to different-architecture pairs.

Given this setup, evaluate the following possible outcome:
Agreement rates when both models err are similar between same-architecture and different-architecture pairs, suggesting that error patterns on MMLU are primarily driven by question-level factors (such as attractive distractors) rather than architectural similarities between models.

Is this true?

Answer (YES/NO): NO